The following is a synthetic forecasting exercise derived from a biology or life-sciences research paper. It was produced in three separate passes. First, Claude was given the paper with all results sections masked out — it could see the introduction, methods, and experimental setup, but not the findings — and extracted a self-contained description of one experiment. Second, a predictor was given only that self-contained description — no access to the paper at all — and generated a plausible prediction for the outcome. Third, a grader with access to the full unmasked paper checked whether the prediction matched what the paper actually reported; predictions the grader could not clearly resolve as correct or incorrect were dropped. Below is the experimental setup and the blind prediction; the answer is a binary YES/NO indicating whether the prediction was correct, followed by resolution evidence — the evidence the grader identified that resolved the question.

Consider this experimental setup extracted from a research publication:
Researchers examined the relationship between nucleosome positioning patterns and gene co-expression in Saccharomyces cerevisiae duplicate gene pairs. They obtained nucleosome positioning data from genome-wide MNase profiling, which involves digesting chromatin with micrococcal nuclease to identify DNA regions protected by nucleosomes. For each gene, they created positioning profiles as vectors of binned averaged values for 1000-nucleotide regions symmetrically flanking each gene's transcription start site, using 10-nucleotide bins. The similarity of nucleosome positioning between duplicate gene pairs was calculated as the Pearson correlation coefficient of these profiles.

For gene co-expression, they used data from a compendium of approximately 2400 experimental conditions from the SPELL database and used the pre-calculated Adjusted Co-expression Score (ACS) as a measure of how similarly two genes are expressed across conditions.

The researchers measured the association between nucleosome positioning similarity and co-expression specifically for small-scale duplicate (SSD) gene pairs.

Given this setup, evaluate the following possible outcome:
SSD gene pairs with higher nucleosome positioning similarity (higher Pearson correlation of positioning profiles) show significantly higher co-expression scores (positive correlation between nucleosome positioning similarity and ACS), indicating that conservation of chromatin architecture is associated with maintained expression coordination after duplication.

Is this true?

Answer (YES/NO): YES